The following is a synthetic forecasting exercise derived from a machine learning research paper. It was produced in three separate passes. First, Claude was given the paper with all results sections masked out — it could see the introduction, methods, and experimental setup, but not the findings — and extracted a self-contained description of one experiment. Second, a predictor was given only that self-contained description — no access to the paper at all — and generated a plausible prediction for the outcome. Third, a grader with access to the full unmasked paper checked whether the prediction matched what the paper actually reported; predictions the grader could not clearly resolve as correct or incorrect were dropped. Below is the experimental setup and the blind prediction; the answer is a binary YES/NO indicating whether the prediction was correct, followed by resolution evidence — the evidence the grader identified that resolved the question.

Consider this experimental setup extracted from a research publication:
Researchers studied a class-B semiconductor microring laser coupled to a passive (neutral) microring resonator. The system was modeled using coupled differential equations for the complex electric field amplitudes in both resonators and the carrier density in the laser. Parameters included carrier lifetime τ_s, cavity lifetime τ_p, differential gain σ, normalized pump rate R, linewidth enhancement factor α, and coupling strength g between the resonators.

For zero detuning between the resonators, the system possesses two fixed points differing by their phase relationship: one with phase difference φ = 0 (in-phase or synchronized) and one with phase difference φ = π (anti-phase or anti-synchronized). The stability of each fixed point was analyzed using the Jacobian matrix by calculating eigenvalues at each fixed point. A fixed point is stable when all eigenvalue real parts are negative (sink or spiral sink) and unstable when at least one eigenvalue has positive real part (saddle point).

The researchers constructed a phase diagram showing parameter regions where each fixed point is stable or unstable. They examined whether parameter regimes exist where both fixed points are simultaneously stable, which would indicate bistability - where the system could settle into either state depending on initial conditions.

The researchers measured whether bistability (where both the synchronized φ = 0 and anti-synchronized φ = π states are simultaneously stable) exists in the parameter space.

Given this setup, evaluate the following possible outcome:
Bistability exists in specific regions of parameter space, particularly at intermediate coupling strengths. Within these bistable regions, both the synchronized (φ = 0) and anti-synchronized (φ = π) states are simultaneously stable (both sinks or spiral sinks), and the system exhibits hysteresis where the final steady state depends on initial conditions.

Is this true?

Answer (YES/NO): YES